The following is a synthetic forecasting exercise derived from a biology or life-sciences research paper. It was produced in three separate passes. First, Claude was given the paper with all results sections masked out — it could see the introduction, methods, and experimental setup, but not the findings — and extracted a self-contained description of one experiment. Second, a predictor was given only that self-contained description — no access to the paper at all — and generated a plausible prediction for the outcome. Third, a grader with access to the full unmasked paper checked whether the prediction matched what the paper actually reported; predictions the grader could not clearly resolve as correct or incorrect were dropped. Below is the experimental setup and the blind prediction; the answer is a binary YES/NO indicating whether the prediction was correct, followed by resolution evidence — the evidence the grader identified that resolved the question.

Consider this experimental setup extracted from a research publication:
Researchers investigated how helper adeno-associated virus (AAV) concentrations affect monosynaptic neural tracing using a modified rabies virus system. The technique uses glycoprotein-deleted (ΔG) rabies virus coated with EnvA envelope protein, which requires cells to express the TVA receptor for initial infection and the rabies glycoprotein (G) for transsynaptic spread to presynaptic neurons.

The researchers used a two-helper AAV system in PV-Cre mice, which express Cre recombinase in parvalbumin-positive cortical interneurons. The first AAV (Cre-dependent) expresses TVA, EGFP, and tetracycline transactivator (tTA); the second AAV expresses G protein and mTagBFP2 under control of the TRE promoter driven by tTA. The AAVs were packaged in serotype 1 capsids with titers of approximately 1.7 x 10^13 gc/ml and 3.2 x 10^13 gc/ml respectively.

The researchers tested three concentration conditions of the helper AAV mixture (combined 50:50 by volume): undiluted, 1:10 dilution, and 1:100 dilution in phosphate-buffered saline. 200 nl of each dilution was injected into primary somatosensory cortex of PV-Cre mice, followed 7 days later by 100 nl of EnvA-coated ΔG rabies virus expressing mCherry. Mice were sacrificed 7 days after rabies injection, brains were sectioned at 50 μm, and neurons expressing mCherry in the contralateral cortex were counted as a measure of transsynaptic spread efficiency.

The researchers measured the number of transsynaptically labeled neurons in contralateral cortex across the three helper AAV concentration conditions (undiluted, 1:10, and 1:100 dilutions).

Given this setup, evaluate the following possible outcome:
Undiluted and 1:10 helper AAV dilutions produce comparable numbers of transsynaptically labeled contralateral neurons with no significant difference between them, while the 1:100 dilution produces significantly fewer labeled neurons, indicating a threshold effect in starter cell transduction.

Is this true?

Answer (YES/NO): NO